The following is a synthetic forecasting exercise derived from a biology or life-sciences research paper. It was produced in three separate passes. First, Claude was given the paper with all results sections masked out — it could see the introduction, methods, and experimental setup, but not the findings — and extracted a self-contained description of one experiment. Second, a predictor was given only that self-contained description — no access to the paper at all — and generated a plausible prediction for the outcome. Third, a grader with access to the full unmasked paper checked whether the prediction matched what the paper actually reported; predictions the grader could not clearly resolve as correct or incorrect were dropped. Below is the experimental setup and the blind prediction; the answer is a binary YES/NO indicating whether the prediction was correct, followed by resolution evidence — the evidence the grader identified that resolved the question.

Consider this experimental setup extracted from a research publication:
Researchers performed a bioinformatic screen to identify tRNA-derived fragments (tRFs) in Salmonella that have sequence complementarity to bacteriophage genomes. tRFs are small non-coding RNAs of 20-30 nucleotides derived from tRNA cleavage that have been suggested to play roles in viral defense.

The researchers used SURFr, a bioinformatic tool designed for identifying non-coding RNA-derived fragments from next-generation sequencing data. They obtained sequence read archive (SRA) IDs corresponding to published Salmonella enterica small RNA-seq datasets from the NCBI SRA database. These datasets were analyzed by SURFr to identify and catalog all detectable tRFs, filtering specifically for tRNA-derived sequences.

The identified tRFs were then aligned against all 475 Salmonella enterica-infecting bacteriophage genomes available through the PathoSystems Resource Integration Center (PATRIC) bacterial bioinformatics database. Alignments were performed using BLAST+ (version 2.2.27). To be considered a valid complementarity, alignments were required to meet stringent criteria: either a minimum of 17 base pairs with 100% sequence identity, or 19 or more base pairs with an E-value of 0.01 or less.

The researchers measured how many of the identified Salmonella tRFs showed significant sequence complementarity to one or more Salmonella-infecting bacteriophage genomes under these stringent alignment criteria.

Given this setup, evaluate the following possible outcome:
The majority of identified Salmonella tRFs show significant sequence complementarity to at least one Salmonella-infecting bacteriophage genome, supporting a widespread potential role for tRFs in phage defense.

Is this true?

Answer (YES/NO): YES